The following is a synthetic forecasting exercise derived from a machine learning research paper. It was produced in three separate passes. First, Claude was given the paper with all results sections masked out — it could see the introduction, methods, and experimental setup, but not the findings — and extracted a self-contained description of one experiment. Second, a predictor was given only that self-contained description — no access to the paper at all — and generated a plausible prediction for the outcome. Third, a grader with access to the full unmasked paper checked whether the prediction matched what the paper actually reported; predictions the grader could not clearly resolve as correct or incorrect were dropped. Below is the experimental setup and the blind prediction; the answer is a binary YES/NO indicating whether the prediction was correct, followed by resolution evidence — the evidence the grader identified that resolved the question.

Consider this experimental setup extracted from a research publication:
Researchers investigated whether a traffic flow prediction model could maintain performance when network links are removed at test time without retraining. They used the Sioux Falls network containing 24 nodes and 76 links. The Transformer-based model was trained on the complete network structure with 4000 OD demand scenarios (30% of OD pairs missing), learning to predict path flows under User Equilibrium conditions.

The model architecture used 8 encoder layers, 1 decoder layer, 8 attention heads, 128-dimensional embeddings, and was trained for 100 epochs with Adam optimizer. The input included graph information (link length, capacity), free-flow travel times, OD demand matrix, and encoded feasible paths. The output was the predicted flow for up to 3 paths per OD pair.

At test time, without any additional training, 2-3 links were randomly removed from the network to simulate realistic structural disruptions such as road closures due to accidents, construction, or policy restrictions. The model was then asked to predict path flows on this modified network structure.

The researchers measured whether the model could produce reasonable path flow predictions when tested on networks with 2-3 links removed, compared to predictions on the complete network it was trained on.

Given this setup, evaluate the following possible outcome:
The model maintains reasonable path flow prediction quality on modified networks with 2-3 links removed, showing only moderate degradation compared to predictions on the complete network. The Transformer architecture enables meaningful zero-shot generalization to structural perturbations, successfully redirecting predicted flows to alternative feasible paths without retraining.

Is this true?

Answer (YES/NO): YES